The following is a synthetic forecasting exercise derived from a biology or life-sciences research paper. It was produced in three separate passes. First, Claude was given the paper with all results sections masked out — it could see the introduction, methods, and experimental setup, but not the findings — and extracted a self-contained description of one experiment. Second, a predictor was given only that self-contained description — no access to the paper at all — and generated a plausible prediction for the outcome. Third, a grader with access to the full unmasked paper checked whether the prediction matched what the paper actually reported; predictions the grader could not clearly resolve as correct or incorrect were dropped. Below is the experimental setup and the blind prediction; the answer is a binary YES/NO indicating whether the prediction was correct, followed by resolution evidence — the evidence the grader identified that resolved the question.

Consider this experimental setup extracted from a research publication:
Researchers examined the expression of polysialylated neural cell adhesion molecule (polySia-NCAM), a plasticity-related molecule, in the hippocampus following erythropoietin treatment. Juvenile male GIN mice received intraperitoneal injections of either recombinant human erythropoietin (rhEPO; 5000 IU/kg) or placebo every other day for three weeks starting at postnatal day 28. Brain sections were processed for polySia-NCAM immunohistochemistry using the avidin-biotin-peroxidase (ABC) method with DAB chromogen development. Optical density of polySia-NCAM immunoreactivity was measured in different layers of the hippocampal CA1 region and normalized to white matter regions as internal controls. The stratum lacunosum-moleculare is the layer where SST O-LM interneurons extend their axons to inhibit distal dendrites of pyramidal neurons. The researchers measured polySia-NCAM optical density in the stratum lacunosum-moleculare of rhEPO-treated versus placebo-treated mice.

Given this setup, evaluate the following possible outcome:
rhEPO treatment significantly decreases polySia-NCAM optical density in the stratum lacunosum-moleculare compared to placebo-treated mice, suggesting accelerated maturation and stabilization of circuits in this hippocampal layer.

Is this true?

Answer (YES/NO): NO